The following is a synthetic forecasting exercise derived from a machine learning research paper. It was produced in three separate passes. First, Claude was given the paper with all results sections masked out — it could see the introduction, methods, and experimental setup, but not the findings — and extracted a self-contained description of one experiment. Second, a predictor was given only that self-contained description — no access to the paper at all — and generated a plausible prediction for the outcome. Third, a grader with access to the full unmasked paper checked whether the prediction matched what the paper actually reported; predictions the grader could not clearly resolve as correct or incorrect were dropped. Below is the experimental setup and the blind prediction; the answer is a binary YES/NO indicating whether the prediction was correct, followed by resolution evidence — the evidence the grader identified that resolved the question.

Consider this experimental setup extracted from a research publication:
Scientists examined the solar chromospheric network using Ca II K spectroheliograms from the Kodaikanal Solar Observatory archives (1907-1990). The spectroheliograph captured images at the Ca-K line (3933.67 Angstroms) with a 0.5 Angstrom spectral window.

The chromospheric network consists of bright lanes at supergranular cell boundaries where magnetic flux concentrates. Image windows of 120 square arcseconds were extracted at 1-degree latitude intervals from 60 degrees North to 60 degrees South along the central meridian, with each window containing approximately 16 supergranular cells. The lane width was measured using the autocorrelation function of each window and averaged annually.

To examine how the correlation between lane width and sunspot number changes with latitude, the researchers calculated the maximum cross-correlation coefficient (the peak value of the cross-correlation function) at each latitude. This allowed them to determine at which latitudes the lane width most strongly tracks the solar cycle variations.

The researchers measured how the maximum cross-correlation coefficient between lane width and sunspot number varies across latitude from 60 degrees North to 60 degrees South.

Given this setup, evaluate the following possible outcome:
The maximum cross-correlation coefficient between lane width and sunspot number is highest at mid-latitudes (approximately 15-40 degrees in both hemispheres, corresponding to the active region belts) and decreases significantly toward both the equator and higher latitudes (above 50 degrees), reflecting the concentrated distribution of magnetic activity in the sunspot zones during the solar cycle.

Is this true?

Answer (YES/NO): YES